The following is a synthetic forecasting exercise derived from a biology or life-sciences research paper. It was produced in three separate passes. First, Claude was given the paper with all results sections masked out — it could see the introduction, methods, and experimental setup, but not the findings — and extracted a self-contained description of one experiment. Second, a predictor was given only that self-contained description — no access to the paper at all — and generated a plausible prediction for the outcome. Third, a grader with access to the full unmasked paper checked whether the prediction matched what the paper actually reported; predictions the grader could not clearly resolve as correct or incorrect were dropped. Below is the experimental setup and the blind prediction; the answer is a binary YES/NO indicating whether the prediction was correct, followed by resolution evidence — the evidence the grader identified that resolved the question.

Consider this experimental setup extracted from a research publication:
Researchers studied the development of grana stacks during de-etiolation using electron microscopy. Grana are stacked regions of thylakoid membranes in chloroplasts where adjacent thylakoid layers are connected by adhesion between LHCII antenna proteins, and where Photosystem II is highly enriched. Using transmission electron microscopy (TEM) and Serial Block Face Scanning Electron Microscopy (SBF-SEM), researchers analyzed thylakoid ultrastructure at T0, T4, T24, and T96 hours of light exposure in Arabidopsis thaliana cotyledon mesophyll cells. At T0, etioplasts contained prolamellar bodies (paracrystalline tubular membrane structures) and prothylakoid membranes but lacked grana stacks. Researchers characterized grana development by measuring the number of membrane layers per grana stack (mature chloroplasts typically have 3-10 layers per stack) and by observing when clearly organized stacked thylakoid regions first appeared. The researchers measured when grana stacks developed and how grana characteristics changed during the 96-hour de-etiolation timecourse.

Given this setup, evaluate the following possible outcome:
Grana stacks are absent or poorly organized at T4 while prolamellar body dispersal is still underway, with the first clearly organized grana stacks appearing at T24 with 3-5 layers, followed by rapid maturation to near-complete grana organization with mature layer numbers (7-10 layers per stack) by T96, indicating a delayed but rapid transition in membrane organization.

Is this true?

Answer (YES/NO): NO